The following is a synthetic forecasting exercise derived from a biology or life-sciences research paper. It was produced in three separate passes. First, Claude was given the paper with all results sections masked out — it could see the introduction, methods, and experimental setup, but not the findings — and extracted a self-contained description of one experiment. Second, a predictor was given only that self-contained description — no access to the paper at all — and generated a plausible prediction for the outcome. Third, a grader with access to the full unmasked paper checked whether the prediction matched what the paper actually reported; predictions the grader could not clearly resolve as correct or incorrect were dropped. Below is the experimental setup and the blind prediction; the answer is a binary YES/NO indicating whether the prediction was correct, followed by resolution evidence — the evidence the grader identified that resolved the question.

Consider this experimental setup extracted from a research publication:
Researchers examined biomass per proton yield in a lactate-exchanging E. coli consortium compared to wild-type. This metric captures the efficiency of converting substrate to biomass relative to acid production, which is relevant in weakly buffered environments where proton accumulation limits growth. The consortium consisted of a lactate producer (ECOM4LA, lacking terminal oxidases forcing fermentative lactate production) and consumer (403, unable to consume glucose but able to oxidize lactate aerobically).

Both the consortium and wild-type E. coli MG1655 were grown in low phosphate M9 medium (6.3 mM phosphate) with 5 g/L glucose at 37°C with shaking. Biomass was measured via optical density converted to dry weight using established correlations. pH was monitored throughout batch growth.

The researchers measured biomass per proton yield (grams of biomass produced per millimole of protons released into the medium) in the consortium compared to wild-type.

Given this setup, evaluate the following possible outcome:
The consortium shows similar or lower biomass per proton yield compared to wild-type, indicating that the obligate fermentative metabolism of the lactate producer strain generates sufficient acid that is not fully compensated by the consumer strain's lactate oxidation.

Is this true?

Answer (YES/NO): NO